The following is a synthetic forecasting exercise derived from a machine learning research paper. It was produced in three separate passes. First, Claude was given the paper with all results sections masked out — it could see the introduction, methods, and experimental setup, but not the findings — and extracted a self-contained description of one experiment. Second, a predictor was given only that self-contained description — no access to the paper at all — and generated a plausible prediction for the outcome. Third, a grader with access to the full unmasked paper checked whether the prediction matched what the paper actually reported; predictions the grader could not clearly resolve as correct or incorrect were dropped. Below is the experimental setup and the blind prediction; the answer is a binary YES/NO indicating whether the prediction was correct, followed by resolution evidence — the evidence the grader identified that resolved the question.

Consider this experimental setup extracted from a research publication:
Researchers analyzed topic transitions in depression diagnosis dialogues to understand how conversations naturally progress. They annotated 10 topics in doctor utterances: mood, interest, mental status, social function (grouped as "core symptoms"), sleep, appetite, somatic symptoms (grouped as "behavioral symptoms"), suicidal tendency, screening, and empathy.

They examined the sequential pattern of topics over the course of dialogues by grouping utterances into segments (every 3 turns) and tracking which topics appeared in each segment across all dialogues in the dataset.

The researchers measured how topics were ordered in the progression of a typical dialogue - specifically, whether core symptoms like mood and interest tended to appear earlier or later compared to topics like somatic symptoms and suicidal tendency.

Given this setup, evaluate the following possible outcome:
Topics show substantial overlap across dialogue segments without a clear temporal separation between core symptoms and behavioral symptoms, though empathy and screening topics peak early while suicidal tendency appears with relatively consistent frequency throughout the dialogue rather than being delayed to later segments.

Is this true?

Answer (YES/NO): NO